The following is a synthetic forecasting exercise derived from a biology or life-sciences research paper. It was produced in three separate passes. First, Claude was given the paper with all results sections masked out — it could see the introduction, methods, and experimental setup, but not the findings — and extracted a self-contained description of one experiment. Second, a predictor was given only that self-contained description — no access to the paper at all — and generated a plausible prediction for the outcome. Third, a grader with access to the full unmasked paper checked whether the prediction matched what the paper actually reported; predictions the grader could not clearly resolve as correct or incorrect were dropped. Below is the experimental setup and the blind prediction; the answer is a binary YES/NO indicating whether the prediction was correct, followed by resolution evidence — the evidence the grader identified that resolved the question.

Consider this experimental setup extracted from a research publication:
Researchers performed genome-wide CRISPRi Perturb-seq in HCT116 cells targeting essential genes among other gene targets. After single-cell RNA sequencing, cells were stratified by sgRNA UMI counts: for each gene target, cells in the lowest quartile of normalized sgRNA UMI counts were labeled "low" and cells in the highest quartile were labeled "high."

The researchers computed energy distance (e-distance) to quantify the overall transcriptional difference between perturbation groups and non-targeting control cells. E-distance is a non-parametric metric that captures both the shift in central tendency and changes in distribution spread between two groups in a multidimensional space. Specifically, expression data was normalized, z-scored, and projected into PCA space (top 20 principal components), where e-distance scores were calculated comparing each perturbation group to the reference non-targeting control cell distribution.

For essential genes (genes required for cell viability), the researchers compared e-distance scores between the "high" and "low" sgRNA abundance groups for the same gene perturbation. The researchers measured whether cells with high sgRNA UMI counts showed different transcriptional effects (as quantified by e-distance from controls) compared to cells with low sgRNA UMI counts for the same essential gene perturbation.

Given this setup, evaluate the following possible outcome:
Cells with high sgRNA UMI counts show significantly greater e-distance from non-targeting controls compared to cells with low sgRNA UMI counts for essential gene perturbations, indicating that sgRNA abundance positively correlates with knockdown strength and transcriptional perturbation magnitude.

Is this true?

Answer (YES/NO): YES